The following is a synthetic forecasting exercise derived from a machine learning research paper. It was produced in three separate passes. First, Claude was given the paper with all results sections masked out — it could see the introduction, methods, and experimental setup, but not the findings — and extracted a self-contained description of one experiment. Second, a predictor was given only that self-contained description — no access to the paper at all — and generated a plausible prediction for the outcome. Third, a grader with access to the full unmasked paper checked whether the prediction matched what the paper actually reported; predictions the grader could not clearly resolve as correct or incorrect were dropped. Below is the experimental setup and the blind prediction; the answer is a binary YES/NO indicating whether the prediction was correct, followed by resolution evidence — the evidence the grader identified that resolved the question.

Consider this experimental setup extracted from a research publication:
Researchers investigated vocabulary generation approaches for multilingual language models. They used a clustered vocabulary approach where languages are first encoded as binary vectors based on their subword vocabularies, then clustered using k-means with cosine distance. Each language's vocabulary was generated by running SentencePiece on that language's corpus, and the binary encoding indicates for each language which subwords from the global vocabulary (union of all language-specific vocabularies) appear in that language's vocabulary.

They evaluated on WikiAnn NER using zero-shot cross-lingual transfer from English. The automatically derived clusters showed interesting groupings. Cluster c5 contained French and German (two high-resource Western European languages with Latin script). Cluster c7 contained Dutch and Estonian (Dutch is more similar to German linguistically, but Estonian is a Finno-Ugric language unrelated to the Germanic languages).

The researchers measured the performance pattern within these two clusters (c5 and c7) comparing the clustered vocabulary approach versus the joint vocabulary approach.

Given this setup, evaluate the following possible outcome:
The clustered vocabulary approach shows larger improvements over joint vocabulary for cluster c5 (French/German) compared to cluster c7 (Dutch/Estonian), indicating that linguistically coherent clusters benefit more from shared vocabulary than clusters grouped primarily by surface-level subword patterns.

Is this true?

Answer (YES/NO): NO